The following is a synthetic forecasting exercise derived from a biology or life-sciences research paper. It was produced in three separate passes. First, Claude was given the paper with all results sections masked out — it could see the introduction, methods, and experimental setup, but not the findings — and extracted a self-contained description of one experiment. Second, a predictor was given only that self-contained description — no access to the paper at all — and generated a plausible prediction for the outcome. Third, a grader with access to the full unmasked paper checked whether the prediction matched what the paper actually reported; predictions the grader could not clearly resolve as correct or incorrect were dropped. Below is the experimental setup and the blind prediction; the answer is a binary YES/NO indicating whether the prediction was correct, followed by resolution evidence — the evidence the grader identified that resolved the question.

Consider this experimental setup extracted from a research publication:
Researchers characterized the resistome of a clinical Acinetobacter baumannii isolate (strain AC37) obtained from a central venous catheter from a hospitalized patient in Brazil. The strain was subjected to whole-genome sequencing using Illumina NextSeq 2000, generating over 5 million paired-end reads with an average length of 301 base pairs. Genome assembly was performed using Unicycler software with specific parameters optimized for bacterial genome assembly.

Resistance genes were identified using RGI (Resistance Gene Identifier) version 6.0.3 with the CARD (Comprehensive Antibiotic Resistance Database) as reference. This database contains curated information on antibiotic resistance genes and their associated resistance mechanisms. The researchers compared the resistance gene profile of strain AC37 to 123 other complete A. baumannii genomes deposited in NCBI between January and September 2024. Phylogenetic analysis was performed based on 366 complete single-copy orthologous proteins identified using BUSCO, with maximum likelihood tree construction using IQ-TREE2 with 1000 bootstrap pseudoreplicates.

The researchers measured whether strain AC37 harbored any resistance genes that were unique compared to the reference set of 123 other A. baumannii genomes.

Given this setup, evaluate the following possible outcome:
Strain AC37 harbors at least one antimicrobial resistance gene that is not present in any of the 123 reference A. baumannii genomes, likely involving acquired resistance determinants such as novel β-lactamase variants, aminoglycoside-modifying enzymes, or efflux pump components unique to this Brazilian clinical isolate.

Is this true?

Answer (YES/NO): YES